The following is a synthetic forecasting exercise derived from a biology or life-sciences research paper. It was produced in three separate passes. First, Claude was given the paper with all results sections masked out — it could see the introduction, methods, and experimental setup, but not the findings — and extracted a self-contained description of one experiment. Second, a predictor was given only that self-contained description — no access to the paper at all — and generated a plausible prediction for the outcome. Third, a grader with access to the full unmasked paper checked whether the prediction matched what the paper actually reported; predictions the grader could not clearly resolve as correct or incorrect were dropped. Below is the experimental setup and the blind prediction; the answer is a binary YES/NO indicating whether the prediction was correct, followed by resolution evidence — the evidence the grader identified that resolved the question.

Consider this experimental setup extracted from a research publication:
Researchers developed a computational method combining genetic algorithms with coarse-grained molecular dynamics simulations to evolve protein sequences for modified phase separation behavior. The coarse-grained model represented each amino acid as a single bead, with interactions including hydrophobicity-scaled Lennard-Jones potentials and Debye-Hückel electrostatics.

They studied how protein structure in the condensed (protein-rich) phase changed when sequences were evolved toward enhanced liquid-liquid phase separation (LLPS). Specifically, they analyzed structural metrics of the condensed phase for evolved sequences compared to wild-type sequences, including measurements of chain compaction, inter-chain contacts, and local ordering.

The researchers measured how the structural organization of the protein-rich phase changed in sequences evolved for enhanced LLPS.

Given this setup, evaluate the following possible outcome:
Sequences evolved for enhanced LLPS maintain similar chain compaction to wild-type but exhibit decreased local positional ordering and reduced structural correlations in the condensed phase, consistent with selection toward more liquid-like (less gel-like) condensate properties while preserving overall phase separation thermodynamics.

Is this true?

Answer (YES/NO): NO